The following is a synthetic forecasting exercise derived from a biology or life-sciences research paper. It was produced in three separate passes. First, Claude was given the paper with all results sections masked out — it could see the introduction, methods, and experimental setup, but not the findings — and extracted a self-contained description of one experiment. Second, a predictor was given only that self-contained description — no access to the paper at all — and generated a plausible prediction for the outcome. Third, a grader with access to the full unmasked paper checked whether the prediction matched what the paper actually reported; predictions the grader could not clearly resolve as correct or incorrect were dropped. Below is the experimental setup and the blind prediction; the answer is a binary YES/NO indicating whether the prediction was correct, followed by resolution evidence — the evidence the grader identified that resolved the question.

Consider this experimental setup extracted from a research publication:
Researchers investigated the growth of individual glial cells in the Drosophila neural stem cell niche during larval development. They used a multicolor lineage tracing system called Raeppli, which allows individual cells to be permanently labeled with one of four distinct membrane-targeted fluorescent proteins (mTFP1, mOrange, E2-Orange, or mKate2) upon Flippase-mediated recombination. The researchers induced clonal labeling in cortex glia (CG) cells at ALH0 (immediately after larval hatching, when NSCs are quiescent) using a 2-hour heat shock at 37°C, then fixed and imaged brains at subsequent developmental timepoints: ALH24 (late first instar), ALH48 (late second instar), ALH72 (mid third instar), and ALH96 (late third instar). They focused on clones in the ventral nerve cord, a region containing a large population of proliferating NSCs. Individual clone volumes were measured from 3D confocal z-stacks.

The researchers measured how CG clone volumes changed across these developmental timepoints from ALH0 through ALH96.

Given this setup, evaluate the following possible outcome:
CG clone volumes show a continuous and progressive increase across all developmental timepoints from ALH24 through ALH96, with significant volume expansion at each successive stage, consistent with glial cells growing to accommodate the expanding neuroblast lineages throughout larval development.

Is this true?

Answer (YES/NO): NO